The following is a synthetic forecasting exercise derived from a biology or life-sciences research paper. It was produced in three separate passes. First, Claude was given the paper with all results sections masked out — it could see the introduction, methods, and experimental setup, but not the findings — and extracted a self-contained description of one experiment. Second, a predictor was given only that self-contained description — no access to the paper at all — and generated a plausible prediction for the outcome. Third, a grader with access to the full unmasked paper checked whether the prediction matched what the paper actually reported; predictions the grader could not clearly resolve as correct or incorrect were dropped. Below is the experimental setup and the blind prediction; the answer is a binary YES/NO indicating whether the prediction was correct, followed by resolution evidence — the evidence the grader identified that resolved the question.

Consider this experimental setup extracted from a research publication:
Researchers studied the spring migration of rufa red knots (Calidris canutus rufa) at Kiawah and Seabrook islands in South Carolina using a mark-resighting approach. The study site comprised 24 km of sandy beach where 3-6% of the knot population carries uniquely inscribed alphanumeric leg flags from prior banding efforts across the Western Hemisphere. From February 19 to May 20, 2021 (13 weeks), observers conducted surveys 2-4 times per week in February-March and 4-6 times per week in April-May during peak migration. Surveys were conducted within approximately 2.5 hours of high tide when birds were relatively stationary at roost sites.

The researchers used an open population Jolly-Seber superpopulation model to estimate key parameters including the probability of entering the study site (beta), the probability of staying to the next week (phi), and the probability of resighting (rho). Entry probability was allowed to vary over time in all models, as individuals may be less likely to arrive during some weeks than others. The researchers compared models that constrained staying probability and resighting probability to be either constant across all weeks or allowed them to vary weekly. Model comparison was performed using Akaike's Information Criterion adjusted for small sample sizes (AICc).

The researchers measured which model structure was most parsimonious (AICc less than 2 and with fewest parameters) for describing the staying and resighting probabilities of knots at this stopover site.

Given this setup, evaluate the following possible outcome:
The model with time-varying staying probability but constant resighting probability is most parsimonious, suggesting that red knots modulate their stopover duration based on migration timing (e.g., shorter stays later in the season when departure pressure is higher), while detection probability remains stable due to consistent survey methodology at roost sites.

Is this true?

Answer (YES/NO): NO